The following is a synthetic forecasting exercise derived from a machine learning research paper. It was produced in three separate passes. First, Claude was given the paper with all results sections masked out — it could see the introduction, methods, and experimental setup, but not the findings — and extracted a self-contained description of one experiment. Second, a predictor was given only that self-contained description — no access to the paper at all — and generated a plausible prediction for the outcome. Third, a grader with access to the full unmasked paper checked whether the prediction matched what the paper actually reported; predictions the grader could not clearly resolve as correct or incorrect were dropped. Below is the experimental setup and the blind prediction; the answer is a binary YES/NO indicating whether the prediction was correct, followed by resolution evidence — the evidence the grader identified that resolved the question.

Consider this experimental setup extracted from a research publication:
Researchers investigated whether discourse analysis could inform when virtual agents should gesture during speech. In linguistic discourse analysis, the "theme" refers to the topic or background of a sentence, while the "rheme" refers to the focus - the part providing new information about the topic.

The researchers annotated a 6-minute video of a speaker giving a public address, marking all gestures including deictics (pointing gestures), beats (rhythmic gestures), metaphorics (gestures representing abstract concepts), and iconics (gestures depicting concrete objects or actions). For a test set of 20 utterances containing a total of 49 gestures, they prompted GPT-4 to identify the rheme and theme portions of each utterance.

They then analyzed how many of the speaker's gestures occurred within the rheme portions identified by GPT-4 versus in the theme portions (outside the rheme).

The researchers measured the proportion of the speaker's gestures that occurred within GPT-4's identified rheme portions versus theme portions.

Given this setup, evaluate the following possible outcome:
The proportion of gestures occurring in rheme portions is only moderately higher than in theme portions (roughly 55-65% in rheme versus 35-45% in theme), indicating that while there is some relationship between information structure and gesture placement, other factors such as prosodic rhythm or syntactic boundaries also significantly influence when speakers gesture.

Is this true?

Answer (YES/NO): NO